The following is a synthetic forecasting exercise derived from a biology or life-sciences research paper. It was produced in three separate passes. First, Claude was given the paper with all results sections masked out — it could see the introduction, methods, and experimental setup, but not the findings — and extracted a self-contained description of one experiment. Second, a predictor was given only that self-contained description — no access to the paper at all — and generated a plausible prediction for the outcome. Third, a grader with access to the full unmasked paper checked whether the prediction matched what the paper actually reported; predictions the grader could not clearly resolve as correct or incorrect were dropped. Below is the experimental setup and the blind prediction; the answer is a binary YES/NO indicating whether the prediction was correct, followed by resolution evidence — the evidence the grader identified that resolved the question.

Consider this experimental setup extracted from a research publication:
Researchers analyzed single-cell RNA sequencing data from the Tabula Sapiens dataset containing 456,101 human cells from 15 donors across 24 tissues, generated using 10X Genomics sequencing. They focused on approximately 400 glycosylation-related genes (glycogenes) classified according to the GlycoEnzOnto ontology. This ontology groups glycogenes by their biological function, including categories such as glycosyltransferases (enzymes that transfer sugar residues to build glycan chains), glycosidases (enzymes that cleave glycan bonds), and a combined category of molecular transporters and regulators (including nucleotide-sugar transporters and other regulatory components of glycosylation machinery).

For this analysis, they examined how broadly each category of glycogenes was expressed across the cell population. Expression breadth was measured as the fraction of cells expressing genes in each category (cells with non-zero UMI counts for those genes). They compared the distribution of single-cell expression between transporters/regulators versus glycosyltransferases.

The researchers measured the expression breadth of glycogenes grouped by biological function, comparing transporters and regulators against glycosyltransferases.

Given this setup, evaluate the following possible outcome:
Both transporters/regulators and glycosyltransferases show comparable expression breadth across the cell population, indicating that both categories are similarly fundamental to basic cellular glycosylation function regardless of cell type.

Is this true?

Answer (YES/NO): NO